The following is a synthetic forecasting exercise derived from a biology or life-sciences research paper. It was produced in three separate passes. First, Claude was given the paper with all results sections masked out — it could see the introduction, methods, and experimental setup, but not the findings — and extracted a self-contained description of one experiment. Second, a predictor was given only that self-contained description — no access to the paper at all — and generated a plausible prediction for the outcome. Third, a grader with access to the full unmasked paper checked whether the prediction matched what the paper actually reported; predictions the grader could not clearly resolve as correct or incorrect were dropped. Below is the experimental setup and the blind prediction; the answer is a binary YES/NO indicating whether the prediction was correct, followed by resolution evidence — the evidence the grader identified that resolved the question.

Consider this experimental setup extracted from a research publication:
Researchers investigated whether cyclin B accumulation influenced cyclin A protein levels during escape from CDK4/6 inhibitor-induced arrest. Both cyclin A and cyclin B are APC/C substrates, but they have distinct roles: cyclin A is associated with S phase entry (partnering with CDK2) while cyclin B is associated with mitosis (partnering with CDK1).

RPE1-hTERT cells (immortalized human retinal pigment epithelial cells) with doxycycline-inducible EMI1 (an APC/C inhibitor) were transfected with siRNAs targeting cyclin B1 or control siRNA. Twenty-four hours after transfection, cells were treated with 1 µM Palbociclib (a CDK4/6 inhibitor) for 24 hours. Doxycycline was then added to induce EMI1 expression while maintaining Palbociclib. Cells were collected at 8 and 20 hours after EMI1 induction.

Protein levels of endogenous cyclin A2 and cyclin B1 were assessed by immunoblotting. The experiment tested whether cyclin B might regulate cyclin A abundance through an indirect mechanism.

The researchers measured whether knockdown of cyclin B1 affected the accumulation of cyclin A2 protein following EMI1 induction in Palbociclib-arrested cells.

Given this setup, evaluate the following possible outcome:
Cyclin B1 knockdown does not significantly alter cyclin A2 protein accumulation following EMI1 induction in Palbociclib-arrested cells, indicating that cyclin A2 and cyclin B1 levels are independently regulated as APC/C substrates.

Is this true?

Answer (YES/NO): NO